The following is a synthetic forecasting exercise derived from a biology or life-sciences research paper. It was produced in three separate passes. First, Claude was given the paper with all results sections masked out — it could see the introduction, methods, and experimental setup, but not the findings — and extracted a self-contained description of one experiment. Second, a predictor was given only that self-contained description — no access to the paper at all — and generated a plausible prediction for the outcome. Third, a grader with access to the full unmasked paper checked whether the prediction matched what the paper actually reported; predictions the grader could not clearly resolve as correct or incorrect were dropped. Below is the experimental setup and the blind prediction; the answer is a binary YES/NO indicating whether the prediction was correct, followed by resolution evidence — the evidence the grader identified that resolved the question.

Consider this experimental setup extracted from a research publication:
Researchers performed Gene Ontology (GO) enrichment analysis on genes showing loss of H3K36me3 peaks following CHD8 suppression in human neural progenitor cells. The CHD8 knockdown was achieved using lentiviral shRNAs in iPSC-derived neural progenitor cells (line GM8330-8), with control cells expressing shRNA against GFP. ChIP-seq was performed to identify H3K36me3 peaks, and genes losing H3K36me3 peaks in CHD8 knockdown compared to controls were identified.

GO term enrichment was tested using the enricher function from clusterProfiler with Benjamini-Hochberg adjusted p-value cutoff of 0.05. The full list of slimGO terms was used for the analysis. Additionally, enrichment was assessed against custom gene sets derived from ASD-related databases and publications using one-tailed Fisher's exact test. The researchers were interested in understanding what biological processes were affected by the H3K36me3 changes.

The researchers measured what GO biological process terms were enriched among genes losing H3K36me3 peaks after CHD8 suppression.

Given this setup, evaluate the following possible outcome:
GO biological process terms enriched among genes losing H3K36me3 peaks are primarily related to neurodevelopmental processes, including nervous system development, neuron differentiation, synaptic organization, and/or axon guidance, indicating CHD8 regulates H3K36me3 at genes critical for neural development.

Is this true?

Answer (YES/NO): NO